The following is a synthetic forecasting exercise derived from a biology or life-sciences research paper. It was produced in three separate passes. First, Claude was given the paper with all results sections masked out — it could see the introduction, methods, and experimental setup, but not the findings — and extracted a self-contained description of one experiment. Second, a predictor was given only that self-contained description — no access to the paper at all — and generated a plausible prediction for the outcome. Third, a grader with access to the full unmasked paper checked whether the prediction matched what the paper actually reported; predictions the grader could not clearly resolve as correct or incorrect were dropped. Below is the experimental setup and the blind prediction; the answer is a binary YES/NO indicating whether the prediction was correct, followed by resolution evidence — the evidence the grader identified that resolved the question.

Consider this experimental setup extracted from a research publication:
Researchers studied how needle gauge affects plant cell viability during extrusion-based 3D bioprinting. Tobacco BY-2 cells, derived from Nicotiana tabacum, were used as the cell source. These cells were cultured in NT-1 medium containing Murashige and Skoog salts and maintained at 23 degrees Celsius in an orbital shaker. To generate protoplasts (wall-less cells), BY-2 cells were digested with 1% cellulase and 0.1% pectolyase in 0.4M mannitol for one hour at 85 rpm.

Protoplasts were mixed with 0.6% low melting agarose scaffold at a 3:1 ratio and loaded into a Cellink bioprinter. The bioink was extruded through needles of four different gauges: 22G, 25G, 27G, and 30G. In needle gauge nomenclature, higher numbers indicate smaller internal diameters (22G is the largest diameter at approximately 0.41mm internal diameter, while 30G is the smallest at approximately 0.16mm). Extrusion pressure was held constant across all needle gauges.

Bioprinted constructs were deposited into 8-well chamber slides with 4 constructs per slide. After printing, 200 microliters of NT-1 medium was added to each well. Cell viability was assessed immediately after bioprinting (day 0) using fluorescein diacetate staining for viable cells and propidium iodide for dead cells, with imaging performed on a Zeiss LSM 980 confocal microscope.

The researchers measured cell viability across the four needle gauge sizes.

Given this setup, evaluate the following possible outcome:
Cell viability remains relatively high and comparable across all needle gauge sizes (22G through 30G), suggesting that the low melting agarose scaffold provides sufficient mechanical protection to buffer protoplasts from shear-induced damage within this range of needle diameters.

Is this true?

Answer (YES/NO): NO